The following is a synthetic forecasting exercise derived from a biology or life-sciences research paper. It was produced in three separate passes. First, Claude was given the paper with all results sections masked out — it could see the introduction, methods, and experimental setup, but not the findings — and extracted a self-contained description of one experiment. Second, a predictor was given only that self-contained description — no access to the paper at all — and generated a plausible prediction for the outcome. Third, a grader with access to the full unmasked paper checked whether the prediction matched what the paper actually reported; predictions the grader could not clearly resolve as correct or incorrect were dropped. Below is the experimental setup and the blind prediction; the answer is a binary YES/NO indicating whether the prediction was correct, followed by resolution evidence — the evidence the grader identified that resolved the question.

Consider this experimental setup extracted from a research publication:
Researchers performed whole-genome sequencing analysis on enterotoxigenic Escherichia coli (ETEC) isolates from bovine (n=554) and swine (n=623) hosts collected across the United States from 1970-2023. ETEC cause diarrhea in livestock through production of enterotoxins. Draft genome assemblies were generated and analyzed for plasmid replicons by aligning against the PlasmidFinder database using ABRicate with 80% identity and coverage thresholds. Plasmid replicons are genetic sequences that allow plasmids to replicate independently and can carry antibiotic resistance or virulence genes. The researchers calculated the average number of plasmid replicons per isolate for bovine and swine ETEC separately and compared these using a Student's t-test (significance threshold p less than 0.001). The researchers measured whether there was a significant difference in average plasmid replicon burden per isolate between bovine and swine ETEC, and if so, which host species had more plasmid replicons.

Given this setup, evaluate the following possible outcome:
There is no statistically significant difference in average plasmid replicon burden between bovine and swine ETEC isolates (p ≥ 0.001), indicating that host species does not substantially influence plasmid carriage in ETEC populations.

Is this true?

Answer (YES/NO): NO